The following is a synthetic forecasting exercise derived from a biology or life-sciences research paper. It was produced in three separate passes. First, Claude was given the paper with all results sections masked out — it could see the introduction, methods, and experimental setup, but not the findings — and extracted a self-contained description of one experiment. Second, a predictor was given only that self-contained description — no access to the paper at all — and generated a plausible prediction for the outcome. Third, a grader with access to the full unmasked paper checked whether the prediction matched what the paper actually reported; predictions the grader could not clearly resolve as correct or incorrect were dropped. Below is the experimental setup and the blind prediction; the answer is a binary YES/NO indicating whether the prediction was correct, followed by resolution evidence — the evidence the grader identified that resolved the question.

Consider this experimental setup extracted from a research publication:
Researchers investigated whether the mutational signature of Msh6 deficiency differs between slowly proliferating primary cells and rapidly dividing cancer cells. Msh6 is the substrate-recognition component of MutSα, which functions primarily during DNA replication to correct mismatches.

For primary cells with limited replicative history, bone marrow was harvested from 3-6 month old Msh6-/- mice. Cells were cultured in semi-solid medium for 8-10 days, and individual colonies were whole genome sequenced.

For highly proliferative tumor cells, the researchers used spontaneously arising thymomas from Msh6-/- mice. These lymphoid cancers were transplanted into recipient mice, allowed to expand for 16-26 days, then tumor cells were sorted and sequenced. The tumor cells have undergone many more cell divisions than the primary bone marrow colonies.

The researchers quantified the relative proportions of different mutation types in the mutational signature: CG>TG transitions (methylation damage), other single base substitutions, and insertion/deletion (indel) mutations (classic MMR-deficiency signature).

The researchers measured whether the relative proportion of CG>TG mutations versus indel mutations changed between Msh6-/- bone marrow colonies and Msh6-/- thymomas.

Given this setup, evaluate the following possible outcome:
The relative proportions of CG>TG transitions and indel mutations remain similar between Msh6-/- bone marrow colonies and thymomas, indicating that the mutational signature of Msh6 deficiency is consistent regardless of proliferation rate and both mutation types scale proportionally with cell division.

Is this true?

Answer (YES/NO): NO